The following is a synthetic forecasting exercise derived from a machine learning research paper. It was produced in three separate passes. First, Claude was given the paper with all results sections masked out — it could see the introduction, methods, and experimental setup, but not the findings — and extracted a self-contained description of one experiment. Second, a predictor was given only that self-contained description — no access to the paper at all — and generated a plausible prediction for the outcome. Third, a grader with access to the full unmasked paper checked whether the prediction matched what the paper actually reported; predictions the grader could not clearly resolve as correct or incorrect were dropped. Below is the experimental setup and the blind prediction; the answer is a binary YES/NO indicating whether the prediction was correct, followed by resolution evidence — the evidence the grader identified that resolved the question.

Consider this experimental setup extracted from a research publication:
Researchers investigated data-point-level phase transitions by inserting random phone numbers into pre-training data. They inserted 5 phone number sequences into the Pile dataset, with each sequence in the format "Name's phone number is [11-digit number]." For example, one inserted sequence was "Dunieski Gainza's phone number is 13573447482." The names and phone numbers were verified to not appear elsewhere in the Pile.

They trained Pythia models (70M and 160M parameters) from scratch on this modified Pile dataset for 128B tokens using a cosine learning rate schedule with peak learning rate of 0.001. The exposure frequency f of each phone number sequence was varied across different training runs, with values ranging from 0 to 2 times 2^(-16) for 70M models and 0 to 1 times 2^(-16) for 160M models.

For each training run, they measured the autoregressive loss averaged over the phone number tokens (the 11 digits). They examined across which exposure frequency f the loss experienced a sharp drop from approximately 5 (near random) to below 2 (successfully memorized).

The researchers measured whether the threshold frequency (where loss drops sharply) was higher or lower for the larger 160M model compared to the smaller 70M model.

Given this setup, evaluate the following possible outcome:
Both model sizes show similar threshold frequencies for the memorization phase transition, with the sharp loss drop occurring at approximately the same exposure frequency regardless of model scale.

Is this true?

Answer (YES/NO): NO